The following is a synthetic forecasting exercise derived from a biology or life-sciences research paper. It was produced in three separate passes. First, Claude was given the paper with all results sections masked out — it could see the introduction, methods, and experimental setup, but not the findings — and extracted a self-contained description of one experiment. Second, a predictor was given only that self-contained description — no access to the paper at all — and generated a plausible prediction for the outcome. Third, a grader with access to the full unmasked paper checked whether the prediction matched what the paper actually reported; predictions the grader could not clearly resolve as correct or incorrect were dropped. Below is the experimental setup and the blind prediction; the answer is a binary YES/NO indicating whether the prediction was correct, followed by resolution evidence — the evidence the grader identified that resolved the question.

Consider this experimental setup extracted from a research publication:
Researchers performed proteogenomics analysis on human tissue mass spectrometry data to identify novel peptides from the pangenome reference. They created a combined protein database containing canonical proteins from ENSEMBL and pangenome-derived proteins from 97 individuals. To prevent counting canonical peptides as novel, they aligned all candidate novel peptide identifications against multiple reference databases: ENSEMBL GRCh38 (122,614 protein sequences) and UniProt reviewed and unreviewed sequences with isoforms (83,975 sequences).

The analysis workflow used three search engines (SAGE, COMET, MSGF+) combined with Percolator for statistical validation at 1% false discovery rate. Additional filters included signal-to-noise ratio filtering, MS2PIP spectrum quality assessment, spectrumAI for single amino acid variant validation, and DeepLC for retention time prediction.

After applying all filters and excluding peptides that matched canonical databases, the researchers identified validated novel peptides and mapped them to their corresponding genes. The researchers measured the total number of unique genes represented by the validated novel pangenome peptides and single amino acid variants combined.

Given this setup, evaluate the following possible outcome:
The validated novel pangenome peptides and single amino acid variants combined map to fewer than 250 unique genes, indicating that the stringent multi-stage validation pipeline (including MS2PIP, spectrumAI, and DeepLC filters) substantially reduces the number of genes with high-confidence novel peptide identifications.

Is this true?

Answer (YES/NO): NO